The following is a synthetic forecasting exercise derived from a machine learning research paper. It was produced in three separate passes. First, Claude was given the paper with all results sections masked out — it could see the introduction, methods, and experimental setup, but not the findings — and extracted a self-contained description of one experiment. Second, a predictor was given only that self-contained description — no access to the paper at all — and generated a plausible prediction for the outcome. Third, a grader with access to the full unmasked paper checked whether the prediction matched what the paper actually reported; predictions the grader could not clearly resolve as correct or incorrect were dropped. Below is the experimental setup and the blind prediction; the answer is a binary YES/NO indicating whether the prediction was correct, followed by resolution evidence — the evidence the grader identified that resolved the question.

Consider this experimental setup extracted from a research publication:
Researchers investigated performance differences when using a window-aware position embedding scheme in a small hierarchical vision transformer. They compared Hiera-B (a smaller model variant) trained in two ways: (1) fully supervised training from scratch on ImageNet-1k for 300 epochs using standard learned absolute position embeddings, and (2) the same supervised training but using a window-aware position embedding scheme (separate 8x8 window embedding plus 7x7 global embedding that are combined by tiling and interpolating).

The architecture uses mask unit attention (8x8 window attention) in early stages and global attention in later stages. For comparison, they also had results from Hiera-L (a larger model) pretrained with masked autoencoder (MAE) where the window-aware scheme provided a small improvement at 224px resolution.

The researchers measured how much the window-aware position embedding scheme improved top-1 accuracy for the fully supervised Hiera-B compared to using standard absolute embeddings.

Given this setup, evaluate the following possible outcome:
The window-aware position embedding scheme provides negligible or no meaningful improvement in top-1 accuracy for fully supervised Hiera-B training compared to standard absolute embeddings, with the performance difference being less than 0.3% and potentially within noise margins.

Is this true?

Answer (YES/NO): NO